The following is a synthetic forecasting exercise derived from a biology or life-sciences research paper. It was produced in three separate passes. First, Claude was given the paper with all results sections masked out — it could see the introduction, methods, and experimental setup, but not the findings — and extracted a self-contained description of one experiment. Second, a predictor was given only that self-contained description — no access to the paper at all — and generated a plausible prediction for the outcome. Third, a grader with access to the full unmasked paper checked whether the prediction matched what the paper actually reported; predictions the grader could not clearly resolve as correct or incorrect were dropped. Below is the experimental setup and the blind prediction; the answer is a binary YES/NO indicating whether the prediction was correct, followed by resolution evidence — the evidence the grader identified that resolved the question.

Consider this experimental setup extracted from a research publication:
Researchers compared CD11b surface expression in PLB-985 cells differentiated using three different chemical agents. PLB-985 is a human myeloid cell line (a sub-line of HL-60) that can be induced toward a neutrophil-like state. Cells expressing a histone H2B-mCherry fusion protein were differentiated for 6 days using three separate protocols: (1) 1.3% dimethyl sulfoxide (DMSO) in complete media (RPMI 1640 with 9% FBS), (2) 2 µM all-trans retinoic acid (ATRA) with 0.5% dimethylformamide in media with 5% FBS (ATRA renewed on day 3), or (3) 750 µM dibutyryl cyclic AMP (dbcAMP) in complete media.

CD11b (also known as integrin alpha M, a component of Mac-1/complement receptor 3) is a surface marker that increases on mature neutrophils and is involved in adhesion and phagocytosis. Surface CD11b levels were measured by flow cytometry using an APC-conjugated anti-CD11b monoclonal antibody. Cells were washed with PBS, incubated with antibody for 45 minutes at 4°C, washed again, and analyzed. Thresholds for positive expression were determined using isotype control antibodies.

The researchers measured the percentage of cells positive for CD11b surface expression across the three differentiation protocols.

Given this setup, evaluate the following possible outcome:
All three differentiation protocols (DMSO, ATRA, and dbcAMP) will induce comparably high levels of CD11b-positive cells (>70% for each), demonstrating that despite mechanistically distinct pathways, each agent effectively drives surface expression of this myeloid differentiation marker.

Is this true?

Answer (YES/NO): NO